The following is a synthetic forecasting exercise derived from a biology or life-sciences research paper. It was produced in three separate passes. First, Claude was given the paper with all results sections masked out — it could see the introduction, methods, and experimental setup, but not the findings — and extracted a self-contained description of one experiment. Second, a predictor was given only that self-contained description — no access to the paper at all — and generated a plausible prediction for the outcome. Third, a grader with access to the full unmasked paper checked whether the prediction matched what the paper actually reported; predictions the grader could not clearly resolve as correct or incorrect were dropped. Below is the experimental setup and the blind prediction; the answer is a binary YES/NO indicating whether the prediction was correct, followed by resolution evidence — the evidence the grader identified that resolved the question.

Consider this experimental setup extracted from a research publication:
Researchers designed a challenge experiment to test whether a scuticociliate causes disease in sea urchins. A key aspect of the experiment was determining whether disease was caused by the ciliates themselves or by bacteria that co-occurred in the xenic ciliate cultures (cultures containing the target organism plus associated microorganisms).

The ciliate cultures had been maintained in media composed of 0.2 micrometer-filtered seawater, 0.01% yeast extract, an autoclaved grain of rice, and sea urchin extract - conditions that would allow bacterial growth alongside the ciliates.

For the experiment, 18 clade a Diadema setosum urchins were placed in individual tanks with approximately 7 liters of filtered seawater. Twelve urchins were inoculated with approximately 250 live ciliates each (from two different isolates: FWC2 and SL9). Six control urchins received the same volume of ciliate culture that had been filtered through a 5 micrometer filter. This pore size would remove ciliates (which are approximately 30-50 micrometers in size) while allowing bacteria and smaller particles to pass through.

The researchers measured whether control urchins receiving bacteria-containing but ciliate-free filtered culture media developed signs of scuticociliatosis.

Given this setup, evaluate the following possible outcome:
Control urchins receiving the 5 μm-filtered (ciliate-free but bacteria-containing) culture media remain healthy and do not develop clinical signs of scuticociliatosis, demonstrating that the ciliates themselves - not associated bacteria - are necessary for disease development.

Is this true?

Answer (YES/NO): NO